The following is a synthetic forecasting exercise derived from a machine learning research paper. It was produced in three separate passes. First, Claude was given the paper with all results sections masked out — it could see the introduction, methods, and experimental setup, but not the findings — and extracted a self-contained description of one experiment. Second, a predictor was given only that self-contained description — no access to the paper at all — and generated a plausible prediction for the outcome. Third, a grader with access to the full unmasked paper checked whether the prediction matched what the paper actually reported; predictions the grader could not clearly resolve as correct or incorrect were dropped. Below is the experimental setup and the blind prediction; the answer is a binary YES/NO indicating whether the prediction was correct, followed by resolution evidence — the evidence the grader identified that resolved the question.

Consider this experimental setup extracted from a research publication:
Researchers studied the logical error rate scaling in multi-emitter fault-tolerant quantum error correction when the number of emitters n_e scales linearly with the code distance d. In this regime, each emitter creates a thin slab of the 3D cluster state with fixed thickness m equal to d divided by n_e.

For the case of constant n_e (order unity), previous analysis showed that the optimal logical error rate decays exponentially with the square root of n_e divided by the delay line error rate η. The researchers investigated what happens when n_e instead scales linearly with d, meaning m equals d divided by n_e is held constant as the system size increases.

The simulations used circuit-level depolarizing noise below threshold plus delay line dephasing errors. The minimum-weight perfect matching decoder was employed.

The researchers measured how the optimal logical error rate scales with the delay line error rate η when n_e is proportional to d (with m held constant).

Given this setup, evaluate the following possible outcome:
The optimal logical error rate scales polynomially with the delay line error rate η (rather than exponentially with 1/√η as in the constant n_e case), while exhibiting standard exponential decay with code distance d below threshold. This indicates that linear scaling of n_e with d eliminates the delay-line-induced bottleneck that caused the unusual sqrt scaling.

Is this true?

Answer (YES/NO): NO